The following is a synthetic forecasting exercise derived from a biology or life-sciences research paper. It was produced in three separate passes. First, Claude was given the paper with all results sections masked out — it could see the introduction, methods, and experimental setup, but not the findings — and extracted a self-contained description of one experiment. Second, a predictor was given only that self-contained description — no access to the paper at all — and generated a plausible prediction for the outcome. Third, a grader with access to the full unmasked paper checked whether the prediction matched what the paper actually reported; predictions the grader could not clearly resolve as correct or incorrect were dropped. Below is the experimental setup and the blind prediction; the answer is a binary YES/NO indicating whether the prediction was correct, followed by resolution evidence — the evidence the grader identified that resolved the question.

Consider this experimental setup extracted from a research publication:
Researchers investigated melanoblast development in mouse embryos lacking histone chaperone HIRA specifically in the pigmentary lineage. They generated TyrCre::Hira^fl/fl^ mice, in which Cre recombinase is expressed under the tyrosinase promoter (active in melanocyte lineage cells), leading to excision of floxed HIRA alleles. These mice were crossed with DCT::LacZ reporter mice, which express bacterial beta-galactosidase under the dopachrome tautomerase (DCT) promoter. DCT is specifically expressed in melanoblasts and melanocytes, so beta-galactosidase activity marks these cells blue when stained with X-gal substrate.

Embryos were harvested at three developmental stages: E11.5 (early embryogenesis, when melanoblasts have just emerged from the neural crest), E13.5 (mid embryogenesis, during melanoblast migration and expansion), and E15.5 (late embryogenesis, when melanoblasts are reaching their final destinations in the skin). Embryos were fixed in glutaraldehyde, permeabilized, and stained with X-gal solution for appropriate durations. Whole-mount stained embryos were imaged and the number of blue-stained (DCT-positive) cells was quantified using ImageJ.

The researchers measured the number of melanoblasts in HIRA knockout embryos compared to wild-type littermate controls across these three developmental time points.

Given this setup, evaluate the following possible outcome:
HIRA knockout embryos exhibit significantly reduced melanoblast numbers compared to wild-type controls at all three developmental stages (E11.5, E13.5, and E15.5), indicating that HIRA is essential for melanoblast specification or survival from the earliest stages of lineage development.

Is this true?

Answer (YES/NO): YES